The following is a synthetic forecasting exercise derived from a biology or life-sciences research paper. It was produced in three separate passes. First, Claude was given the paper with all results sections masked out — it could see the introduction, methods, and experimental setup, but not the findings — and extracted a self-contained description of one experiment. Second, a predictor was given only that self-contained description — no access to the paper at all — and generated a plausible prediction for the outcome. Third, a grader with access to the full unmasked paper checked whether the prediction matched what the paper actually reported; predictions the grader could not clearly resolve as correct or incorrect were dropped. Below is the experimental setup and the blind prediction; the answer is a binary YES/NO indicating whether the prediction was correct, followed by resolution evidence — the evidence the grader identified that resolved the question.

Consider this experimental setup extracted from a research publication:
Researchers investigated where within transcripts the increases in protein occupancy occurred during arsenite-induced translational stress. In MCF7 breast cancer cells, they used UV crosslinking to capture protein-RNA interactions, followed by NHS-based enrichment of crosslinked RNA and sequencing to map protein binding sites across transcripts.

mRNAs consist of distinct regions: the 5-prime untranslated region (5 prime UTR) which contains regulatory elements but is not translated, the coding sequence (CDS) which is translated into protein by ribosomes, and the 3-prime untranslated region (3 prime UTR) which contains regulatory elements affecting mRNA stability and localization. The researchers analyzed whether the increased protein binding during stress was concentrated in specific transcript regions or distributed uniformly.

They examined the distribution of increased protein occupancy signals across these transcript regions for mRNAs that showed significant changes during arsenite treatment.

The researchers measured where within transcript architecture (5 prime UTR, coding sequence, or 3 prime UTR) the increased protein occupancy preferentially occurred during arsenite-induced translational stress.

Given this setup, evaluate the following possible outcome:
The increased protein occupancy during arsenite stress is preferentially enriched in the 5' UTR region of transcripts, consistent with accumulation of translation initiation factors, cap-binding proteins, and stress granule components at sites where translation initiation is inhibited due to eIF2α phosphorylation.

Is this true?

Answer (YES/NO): NO